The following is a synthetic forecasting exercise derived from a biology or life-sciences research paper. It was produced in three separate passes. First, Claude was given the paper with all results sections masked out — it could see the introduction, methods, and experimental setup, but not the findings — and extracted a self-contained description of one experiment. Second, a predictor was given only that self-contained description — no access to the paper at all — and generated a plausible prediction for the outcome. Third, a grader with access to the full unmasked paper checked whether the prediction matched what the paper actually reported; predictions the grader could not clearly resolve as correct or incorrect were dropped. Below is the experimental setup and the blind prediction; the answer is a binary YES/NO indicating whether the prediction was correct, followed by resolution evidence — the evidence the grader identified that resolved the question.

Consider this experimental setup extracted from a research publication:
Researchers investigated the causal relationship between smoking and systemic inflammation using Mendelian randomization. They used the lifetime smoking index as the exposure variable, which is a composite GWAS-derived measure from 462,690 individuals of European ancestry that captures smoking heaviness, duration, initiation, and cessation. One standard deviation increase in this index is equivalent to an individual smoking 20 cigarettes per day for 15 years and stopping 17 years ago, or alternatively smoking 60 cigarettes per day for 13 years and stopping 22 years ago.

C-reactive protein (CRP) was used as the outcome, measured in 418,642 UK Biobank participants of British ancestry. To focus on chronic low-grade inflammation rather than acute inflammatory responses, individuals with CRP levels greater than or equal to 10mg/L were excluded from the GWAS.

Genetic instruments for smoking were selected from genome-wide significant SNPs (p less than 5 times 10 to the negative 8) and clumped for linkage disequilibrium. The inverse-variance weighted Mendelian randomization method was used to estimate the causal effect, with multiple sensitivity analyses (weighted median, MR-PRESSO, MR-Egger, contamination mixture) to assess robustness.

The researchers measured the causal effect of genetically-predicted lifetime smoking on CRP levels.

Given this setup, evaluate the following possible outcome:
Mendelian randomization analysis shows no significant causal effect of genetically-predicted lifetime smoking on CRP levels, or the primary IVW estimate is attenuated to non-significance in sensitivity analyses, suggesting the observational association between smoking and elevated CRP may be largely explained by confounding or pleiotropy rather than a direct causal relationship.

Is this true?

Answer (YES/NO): NO